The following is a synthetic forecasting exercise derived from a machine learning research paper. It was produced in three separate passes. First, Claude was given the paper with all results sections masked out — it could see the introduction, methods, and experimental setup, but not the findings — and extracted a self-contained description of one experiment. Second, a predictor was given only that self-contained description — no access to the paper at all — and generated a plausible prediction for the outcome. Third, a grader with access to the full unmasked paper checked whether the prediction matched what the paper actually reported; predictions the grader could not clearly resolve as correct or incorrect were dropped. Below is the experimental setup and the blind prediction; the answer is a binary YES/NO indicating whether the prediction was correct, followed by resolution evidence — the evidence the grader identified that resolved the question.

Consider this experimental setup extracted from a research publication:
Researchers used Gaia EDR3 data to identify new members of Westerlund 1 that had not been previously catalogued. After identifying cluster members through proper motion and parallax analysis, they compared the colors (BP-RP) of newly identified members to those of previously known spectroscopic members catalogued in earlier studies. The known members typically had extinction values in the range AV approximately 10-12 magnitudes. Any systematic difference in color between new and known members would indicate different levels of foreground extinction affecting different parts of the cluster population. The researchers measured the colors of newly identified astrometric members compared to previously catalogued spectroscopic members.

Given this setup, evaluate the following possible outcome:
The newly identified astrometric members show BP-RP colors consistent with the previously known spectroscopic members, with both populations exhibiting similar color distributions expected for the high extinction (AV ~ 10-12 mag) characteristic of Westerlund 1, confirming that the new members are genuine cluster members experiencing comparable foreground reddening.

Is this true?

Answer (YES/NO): NO